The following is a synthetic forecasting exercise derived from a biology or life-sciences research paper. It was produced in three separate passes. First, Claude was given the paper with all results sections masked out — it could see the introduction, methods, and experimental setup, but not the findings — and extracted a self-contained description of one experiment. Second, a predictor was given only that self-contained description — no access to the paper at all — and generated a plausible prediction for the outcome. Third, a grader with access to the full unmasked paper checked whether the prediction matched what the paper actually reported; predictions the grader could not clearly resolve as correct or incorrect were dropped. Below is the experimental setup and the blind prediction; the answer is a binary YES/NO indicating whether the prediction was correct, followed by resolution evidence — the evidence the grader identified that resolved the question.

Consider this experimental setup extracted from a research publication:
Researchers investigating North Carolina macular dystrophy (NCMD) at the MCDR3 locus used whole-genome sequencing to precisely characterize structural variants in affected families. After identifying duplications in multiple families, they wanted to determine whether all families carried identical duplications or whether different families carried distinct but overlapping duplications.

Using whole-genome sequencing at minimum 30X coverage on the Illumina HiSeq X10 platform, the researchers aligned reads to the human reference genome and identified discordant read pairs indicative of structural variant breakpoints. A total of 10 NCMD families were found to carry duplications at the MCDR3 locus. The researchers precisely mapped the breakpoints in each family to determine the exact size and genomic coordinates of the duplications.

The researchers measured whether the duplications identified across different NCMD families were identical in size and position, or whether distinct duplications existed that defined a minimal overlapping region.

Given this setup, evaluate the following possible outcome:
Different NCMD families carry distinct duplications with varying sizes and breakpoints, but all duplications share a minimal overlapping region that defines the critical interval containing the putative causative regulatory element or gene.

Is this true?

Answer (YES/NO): YES